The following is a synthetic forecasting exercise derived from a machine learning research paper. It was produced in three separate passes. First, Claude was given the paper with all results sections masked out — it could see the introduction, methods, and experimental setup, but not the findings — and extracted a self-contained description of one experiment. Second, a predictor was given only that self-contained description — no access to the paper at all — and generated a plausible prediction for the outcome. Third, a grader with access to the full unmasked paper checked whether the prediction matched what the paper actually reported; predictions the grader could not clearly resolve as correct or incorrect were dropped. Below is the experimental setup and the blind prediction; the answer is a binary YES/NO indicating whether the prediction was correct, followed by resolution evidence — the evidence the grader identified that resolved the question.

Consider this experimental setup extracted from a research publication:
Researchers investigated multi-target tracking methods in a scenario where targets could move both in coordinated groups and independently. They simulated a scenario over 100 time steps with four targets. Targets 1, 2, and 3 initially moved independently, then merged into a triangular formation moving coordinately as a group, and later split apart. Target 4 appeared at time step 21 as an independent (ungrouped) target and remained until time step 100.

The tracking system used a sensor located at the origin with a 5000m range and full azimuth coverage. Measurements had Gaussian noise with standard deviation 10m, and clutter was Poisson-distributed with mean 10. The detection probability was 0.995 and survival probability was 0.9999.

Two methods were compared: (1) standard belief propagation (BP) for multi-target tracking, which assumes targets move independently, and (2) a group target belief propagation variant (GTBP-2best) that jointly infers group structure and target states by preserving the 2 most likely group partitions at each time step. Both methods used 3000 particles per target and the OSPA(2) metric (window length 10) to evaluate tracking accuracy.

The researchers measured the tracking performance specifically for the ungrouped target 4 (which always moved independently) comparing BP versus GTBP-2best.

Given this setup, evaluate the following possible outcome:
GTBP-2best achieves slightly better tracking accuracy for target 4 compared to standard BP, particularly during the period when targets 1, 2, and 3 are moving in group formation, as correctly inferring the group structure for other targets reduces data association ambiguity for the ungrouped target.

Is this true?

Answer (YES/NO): NO